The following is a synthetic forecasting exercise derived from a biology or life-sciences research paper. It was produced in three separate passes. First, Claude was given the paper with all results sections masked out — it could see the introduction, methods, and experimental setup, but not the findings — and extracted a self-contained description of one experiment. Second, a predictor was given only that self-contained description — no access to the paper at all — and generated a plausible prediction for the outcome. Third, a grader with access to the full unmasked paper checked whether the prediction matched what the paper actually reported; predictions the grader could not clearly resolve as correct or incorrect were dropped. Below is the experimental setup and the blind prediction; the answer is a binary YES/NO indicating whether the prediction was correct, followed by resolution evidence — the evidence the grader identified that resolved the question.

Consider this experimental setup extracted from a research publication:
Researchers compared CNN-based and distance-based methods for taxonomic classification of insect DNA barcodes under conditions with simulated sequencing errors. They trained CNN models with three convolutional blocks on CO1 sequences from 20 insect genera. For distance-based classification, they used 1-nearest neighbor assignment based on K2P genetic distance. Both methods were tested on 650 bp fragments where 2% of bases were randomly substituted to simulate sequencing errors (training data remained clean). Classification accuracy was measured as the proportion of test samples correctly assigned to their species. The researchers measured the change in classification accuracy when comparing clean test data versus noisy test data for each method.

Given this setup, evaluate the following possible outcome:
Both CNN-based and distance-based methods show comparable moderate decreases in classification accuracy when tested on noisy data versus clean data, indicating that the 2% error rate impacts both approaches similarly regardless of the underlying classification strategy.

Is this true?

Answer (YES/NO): YES